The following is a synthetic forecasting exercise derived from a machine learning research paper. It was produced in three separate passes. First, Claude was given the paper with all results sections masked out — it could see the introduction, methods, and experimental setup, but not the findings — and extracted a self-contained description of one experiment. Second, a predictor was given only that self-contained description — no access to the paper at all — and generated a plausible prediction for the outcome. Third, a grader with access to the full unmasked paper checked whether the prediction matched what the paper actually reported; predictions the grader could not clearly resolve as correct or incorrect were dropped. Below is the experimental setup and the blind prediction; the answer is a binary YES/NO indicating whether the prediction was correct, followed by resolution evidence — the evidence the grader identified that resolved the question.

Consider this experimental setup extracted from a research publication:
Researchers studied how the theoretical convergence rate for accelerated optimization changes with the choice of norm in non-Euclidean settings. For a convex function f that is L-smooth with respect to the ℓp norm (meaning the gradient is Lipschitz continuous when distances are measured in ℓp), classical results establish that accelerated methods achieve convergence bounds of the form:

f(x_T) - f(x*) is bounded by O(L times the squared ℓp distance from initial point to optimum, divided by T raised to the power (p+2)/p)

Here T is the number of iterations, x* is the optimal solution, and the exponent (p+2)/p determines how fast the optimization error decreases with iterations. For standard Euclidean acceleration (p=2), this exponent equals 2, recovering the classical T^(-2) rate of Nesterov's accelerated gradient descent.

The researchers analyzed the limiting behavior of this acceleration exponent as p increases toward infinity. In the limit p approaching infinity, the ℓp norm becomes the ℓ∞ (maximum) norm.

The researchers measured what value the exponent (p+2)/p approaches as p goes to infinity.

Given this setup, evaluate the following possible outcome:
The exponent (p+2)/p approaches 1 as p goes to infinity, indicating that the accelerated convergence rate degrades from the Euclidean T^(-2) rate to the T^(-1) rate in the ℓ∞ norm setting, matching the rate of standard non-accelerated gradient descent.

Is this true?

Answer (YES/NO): YES